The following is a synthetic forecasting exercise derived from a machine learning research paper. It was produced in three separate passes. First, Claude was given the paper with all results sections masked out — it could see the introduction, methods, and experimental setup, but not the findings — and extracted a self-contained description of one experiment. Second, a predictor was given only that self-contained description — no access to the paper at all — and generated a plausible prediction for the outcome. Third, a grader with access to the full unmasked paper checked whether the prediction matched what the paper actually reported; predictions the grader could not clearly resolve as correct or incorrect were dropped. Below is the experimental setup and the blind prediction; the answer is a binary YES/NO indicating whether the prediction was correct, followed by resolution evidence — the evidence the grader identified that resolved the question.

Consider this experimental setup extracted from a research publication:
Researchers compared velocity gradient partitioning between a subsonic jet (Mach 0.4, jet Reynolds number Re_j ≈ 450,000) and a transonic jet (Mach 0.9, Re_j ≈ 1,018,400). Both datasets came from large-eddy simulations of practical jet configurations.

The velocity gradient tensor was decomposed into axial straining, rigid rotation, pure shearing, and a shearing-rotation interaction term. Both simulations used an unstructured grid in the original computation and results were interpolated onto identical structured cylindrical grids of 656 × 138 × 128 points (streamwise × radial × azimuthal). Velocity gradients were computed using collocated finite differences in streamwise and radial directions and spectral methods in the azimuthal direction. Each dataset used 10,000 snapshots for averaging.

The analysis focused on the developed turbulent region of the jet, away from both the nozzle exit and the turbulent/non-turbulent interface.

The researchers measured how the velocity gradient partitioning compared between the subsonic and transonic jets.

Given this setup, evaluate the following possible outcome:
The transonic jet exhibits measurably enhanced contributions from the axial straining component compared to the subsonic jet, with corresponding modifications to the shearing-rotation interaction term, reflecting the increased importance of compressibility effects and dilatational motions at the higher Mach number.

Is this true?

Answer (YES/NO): NO